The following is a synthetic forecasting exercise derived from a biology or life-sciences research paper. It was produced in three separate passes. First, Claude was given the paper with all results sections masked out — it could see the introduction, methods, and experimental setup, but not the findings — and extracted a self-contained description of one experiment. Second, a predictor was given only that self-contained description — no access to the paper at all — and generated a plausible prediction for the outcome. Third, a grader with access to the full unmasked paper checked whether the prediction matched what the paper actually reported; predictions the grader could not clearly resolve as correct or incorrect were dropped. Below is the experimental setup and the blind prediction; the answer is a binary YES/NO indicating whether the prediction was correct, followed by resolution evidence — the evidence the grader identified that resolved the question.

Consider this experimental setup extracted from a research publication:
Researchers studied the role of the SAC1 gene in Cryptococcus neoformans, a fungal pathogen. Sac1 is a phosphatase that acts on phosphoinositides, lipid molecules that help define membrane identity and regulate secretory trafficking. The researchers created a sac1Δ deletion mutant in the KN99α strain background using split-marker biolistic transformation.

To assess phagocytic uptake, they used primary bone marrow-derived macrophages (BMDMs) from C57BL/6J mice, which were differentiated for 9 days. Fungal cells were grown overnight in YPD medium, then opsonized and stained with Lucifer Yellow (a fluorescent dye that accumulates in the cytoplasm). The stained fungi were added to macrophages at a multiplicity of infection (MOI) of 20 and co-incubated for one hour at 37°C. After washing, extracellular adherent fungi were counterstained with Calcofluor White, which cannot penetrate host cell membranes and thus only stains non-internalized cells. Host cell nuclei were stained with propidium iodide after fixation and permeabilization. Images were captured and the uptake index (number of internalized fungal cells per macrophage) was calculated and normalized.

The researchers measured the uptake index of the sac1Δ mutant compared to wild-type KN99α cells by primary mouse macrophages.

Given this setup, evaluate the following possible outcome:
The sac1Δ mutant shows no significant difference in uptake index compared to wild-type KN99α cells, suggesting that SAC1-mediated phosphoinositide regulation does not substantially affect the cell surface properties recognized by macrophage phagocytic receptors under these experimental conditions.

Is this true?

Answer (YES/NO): NO